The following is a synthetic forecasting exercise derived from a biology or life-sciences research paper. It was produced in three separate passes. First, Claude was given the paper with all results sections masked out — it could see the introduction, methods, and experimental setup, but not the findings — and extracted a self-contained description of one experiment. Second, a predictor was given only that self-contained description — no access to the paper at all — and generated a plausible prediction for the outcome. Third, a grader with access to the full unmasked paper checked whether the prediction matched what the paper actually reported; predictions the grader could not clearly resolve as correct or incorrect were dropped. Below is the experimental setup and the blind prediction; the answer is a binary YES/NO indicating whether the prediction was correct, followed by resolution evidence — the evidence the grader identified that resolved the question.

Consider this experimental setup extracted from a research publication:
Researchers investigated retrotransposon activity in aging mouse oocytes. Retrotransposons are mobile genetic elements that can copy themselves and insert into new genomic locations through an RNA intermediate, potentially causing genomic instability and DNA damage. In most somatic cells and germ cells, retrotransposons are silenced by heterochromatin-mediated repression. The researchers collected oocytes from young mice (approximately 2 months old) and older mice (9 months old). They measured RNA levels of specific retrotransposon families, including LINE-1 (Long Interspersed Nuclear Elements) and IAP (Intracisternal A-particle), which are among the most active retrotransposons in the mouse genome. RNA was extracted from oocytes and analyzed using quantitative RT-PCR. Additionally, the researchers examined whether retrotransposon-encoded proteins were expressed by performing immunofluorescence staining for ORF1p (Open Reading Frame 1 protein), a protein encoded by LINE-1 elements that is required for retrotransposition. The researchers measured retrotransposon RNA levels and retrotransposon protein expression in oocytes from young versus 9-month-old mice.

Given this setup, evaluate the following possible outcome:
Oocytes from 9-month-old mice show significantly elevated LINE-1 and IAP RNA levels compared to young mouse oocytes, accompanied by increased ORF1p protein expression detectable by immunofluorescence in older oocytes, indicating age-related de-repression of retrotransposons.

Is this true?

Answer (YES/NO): YES